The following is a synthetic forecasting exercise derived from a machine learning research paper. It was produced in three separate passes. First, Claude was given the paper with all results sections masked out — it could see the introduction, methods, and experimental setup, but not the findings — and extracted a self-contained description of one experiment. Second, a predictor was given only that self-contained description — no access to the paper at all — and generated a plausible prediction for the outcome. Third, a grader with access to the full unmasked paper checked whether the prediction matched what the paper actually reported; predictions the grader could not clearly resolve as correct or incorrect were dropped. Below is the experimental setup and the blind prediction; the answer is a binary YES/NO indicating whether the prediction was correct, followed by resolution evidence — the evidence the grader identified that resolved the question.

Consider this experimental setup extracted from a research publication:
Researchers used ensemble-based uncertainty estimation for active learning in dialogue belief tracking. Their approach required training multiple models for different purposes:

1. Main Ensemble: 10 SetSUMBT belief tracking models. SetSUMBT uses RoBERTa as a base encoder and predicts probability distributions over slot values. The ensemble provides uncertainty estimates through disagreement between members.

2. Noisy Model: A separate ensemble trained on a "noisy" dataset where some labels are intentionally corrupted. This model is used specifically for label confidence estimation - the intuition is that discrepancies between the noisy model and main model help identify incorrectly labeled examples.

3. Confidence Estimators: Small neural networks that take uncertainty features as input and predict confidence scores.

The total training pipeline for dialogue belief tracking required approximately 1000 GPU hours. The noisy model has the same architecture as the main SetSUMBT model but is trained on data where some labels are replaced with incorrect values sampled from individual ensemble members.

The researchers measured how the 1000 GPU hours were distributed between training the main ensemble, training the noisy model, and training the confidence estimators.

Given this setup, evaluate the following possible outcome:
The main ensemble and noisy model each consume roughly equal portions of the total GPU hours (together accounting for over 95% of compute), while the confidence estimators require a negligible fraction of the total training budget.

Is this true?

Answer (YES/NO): NO